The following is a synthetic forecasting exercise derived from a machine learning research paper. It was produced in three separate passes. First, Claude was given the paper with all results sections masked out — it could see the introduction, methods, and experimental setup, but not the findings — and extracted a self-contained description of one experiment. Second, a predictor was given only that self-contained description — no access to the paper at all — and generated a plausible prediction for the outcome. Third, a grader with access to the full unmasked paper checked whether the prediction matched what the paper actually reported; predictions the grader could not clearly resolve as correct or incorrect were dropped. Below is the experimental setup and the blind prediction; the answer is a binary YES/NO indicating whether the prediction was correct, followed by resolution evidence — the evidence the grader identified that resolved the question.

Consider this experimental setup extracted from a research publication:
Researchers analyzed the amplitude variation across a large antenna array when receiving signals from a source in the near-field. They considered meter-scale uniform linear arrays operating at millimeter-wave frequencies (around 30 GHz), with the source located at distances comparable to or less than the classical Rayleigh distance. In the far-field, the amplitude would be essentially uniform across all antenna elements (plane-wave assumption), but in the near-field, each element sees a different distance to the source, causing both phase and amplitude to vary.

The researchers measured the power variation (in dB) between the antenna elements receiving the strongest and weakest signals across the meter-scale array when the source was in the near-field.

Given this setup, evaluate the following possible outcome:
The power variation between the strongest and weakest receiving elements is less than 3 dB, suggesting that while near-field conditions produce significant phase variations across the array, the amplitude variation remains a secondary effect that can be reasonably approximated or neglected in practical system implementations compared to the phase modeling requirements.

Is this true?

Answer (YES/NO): NO